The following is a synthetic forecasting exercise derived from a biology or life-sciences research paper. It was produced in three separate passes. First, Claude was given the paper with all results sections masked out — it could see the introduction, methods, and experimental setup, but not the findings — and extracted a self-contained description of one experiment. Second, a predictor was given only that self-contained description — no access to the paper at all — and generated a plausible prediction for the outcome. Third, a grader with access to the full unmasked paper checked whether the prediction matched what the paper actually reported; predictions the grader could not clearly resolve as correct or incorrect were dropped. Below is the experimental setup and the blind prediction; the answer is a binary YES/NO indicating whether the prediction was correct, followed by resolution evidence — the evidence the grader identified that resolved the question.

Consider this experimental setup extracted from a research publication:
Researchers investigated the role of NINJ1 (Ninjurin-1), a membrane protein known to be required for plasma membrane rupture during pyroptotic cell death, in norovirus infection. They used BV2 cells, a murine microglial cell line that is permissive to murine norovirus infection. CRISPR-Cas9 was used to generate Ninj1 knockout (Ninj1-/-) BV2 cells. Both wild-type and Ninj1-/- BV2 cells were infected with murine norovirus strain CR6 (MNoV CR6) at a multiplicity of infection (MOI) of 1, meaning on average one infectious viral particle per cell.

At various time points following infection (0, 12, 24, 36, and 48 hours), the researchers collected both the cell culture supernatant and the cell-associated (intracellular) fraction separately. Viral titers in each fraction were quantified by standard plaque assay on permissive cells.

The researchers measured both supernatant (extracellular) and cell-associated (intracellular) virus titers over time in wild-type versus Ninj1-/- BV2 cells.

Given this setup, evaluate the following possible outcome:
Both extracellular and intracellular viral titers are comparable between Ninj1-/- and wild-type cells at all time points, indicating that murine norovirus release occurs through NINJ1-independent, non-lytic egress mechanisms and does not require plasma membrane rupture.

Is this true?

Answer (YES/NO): NO